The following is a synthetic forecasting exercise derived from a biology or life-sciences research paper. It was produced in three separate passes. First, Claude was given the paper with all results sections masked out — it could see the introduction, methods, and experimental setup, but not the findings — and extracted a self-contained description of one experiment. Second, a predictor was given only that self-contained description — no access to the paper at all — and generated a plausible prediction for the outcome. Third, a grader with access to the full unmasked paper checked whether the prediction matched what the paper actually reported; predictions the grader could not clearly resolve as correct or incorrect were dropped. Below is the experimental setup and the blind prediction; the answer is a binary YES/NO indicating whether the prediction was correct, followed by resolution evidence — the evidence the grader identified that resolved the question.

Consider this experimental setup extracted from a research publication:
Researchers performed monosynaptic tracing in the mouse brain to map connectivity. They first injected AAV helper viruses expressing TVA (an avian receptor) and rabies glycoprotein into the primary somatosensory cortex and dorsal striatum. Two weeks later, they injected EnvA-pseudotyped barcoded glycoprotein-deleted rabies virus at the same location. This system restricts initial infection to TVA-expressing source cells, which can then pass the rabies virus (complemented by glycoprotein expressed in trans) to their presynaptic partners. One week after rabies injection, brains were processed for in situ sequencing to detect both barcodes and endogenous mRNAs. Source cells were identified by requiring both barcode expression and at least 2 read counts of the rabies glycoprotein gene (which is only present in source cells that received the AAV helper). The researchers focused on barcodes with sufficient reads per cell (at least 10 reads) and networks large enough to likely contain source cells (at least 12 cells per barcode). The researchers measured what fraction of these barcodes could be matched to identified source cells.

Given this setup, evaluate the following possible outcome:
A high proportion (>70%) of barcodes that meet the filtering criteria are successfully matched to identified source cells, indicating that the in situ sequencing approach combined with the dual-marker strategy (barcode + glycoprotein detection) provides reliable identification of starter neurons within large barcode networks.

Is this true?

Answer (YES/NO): YES